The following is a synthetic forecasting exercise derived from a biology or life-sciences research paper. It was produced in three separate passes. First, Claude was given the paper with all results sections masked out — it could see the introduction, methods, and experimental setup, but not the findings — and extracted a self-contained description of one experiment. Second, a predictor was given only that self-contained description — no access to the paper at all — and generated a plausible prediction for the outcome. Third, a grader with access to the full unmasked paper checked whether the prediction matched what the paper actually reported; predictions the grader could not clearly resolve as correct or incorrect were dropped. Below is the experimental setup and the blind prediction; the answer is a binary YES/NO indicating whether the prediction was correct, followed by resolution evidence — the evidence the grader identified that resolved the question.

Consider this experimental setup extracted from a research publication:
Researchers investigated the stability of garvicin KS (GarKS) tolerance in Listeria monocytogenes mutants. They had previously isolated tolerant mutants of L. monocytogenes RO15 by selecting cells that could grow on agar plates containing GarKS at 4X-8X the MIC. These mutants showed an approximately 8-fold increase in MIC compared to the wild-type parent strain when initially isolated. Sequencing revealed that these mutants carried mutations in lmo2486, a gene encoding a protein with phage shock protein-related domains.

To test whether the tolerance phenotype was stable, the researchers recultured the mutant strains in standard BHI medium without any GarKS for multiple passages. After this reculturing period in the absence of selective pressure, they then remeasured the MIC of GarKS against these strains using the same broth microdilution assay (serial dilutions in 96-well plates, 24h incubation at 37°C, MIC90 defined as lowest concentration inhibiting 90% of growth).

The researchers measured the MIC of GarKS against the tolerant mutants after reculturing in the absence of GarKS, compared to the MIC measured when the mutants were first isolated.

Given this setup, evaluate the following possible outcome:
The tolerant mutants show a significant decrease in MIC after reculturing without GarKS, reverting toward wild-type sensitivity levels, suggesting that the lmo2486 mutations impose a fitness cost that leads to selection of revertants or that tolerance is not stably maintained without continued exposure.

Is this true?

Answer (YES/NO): YES